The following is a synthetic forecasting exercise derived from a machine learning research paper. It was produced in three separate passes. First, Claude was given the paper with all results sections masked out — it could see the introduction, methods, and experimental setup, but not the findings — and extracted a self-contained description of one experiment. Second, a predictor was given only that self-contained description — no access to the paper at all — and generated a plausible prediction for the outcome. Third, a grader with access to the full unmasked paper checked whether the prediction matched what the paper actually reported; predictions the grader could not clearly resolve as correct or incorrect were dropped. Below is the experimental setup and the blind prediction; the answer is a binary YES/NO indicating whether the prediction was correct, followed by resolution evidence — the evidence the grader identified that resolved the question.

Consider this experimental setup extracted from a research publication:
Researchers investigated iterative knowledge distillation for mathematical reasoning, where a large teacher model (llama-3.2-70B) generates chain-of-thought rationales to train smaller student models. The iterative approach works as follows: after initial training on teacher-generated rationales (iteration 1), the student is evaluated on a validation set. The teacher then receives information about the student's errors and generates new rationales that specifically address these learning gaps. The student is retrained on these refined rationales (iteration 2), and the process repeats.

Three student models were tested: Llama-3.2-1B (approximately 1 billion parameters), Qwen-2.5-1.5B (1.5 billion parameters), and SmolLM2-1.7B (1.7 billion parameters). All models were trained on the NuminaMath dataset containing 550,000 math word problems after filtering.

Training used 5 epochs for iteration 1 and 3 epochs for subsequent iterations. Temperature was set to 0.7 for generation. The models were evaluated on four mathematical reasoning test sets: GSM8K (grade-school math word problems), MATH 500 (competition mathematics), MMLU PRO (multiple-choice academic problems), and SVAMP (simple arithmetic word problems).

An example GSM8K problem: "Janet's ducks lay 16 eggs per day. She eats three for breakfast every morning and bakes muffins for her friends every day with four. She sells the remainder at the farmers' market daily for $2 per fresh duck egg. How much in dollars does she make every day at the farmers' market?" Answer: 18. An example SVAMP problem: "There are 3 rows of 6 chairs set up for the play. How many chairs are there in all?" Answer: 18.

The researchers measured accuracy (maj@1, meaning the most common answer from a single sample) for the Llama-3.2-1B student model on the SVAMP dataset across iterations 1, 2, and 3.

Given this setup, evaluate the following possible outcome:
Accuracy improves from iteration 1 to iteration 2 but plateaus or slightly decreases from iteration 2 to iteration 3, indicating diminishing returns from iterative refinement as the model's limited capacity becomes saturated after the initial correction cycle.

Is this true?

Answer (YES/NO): NO